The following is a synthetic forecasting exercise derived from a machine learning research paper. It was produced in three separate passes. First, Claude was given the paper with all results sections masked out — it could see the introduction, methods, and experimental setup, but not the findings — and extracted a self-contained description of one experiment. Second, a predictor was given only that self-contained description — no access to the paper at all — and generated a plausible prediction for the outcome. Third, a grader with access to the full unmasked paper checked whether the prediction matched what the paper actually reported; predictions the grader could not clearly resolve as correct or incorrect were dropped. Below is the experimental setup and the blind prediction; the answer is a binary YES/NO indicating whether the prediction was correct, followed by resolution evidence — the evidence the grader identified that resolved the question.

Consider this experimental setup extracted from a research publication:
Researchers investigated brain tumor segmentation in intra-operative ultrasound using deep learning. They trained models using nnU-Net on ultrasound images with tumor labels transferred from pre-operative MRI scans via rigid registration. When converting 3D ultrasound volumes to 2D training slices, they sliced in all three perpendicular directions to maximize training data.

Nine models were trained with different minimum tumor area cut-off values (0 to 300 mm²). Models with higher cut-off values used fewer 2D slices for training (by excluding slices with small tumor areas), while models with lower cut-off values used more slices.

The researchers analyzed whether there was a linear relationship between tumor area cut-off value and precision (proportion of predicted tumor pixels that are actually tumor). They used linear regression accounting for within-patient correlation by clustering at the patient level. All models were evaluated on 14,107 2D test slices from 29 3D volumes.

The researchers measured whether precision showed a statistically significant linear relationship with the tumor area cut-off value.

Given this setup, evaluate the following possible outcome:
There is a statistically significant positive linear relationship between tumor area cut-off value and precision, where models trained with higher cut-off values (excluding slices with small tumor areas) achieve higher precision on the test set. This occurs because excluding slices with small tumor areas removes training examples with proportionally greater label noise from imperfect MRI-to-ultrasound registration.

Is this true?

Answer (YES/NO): NO